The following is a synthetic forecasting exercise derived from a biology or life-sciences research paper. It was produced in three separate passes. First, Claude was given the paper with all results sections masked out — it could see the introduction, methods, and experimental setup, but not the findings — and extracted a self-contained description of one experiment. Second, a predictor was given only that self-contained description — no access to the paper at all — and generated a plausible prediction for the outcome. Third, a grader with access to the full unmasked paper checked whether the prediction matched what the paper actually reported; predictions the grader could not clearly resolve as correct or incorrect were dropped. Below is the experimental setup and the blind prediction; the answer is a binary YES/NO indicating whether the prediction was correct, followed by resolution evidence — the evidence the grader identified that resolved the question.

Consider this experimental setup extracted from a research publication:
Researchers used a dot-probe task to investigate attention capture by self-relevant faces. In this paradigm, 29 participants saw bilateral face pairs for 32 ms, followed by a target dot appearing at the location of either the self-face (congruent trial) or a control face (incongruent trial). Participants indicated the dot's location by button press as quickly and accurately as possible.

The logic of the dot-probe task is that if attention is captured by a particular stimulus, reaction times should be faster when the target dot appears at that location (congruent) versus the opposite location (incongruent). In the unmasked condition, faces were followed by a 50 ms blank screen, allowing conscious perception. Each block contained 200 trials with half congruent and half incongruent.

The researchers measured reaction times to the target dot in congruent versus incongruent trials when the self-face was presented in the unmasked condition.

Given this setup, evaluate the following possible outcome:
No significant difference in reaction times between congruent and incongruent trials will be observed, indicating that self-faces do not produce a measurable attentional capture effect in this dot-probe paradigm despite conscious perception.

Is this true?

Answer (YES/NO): YES